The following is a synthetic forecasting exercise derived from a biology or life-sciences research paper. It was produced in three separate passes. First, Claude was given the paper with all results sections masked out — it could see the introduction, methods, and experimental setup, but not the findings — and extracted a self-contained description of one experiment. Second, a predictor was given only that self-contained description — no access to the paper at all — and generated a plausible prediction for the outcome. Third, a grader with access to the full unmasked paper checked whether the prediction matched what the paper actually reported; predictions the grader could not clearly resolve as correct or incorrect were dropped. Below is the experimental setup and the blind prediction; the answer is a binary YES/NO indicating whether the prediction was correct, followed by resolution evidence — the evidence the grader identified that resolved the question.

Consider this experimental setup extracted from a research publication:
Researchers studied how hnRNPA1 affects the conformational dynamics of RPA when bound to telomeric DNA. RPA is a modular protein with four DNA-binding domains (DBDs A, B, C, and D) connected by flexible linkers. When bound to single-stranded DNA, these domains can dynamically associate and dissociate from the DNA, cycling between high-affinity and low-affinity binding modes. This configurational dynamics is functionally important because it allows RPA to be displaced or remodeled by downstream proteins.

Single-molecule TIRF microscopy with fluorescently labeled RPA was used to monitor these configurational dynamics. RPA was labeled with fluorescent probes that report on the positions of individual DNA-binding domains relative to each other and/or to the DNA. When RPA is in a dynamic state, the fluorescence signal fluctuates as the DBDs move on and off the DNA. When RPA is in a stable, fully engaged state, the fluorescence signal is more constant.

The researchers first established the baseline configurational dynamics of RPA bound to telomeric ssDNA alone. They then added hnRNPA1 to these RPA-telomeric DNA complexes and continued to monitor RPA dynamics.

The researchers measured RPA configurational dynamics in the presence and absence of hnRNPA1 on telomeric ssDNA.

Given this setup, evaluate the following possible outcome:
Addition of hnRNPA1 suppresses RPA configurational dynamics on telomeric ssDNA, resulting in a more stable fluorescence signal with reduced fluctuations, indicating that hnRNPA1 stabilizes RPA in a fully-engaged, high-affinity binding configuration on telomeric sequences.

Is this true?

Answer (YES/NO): NO